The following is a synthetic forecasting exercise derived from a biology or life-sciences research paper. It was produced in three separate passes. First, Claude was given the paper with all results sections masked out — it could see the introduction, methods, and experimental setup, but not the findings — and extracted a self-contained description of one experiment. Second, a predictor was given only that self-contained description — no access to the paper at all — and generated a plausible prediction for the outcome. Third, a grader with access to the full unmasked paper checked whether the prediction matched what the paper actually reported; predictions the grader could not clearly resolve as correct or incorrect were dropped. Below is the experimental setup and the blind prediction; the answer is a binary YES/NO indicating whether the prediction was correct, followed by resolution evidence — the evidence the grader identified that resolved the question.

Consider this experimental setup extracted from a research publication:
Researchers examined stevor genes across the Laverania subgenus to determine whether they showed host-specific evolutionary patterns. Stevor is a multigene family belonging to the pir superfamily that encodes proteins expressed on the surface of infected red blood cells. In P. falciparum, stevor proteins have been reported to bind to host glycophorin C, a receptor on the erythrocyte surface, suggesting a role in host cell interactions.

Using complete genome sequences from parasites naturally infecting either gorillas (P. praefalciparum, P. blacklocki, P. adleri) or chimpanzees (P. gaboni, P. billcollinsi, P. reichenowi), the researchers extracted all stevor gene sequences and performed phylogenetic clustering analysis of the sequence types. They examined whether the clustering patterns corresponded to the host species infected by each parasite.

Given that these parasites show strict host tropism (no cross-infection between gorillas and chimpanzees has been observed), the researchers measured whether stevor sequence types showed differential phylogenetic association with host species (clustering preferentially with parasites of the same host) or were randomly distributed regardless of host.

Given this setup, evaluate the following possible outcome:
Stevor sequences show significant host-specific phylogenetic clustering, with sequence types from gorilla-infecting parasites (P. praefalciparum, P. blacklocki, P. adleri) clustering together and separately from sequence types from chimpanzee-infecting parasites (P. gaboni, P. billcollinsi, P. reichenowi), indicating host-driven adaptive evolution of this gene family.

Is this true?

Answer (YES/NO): NO